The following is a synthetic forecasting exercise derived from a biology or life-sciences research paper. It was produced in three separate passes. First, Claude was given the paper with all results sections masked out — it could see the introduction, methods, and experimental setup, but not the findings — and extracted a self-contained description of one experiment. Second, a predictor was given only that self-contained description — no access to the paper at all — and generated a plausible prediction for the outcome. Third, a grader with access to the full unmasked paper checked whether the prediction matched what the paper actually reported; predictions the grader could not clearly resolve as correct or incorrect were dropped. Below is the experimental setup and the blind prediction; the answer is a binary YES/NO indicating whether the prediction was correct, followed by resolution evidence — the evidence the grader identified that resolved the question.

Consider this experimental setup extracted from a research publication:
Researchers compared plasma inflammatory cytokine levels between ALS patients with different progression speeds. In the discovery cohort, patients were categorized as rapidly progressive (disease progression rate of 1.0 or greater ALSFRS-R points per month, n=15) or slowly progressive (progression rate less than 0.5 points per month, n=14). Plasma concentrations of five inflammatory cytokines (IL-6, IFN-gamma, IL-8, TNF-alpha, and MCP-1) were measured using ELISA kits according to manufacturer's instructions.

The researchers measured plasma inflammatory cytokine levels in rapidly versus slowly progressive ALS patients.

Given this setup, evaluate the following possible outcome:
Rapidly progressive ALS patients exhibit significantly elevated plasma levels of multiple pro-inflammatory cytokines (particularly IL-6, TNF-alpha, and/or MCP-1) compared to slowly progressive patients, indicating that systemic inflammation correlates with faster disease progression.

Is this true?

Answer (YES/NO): NO